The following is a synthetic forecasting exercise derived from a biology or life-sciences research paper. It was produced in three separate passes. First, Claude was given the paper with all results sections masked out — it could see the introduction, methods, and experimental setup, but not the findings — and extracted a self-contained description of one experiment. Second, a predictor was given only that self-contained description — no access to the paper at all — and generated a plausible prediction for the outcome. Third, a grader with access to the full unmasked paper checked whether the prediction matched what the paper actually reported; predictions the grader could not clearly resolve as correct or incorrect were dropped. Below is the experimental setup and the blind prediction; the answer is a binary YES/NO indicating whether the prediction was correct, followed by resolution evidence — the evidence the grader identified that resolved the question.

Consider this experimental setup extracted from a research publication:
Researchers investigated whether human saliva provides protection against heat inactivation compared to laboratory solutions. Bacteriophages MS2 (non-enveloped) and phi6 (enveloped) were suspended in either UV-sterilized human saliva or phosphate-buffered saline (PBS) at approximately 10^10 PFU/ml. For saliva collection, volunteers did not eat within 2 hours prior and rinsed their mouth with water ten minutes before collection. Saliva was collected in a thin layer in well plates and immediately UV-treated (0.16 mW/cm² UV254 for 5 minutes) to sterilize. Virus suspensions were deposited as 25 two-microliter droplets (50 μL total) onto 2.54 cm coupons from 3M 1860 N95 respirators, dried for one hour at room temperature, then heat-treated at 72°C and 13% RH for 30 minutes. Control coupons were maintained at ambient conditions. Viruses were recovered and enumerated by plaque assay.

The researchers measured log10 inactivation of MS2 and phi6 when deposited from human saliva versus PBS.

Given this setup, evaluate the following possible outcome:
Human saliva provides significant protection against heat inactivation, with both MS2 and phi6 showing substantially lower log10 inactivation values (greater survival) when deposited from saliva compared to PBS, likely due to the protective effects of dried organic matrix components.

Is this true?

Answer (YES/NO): NO